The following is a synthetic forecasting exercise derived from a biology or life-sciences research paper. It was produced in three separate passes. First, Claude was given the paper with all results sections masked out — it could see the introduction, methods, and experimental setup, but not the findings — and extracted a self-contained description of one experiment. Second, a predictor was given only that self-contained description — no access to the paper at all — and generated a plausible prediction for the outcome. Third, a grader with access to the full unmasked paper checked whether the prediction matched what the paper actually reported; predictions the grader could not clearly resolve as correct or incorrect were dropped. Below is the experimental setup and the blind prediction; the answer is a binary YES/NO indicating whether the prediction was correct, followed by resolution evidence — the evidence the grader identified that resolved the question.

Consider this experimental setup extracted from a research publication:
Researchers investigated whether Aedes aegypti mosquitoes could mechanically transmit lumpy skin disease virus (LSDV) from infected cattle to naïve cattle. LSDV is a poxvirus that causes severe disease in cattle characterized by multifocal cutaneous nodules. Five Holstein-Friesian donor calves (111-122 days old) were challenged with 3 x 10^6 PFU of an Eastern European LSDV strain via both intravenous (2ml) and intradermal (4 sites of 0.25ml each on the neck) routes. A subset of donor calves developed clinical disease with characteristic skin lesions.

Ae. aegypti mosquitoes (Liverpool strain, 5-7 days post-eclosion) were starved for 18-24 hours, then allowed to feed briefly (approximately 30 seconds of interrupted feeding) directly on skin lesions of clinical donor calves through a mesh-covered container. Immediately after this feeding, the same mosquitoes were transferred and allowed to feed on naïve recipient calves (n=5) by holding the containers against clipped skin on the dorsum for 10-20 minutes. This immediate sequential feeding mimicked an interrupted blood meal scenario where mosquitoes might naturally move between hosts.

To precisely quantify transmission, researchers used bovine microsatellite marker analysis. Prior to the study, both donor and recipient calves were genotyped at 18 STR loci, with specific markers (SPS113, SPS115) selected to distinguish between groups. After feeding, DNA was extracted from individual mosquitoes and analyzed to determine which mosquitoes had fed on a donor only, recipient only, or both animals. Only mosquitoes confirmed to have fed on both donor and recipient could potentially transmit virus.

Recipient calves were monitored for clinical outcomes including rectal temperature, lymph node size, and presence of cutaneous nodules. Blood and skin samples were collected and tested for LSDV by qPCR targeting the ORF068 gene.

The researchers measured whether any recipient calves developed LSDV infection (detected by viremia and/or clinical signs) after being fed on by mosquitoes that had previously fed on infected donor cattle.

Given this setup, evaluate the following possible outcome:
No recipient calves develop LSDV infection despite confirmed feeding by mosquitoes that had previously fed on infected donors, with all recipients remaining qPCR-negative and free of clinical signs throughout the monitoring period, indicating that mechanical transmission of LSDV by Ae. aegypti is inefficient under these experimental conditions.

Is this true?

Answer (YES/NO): NO